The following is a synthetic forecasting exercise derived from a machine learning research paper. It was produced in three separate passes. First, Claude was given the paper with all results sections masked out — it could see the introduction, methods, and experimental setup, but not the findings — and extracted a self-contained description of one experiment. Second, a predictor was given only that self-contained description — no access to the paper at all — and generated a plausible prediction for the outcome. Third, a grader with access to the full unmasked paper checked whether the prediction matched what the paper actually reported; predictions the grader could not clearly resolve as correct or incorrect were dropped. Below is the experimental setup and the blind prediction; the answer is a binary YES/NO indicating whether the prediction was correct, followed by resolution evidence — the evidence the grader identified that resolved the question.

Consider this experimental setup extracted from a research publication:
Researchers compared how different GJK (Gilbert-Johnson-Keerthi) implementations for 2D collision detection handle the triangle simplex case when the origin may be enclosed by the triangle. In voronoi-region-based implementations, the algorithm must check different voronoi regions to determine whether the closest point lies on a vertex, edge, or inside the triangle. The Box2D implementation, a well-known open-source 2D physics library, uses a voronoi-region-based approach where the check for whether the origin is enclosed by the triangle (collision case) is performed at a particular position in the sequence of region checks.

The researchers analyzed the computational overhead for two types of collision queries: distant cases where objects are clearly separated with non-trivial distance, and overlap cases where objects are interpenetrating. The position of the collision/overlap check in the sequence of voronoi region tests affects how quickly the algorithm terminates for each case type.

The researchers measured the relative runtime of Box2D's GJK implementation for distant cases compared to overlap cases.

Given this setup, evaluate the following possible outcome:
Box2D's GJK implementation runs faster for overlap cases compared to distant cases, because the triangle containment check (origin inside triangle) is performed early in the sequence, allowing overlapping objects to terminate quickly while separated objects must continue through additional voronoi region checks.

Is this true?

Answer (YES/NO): NO